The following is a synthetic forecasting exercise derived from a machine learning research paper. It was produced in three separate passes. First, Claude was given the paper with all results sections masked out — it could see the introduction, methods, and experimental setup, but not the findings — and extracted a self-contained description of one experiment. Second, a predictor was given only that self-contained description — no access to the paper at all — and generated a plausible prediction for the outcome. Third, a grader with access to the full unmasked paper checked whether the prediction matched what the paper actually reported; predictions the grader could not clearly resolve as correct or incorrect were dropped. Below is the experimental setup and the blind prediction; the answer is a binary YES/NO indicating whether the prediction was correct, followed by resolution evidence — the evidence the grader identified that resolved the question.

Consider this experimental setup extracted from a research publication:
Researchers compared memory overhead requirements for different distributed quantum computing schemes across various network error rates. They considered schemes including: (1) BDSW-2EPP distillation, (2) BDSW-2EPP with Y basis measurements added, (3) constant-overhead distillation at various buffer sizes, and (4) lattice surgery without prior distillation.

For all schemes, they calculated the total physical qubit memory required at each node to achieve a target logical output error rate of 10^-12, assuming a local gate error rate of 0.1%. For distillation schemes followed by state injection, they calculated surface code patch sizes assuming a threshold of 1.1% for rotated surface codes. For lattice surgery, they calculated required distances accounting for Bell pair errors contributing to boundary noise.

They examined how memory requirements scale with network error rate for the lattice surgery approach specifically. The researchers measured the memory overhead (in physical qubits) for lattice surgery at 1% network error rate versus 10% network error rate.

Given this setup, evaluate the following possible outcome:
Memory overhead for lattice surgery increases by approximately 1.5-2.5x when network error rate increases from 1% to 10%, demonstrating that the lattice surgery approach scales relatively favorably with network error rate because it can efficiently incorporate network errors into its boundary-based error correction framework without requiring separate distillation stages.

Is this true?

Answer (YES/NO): NO